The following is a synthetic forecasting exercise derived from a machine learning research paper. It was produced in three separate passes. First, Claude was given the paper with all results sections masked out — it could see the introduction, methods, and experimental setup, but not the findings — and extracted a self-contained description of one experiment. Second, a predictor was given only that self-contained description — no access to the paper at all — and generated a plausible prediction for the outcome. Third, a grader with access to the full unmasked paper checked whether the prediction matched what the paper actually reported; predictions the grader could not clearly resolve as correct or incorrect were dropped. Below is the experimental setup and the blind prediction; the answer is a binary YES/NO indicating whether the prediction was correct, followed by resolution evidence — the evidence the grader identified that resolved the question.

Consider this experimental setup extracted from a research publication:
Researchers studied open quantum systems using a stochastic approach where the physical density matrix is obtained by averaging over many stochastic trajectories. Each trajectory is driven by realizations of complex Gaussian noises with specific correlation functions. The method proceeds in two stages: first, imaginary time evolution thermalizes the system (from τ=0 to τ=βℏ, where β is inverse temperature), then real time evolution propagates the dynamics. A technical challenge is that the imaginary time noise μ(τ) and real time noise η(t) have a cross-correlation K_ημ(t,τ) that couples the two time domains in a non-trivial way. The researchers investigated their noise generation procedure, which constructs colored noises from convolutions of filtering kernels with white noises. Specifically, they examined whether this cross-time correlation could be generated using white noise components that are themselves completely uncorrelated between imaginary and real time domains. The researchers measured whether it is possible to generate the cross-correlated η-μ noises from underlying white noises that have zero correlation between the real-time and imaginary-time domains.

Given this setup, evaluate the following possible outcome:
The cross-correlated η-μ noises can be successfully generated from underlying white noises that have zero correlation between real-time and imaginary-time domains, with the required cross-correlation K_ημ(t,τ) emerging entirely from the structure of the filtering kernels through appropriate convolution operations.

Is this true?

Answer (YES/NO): YES